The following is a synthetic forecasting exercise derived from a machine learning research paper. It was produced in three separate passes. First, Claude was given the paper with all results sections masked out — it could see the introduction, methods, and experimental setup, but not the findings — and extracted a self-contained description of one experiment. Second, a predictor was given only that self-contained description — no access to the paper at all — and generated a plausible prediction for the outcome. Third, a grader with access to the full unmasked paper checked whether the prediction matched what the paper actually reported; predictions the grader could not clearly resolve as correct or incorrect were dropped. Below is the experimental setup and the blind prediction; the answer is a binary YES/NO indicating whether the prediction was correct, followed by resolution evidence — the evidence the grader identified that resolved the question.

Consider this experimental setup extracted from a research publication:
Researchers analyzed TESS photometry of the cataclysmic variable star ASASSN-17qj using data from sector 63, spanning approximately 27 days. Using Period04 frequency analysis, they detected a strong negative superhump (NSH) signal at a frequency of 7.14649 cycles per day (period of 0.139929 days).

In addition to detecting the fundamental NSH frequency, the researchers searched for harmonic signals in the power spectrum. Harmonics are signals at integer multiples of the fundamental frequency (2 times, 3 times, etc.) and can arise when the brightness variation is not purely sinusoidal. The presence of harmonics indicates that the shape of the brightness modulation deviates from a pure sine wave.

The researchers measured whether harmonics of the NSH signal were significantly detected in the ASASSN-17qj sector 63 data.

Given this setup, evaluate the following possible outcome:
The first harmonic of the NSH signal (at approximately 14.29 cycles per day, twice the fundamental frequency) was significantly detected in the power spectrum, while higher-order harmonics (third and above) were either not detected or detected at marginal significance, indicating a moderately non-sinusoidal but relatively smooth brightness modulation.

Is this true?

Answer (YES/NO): YES